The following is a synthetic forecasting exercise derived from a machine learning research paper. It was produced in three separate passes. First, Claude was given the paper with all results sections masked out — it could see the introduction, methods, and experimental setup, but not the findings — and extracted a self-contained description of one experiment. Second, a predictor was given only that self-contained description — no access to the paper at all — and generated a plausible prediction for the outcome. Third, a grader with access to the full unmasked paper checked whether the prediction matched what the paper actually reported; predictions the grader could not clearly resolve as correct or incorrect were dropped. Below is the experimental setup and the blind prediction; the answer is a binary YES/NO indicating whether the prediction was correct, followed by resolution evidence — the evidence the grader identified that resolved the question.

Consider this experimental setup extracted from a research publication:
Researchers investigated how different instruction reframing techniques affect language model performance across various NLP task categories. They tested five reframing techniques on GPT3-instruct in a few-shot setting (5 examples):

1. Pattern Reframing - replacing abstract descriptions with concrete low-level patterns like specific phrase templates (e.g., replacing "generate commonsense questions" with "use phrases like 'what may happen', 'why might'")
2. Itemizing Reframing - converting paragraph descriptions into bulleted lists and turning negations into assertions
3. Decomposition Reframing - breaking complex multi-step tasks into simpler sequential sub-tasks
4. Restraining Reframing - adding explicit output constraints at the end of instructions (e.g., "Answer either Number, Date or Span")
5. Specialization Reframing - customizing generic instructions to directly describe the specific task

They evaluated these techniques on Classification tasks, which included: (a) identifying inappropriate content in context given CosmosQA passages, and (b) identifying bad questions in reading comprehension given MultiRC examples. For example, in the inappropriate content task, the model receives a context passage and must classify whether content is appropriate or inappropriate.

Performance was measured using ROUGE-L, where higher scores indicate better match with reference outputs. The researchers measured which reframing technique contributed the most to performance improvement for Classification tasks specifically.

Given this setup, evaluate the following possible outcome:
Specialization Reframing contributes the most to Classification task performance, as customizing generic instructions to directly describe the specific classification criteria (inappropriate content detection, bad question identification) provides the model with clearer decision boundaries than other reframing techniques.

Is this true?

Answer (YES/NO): NO